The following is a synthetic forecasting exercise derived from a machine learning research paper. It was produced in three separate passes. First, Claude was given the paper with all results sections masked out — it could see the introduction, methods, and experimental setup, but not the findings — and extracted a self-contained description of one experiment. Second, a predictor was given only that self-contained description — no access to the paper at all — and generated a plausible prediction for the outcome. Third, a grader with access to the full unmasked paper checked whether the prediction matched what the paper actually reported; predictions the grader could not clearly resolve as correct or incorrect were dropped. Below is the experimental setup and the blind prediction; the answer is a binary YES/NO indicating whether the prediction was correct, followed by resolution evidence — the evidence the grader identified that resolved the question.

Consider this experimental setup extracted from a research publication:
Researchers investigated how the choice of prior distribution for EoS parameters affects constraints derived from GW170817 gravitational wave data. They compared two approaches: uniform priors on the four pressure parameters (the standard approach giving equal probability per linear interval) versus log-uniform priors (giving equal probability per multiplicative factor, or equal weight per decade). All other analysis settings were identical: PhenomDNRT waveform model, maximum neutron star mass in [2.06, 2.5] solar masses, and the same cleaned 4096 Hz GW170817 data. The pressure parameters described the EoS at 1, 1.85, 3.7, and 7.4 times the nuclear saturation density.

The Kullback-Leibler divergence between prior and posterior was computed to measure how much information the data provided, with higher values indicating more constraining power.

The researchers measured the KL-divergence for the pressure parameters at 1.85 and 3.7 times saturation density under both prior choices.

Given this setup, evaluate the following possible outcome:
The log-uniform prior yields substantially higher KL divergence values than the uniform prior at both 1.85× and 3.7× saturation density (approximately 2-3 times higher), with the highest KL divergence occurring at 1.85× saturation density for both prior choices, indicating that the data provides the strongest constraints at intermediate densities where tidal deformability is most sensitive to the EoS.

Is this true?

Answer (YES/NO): NO